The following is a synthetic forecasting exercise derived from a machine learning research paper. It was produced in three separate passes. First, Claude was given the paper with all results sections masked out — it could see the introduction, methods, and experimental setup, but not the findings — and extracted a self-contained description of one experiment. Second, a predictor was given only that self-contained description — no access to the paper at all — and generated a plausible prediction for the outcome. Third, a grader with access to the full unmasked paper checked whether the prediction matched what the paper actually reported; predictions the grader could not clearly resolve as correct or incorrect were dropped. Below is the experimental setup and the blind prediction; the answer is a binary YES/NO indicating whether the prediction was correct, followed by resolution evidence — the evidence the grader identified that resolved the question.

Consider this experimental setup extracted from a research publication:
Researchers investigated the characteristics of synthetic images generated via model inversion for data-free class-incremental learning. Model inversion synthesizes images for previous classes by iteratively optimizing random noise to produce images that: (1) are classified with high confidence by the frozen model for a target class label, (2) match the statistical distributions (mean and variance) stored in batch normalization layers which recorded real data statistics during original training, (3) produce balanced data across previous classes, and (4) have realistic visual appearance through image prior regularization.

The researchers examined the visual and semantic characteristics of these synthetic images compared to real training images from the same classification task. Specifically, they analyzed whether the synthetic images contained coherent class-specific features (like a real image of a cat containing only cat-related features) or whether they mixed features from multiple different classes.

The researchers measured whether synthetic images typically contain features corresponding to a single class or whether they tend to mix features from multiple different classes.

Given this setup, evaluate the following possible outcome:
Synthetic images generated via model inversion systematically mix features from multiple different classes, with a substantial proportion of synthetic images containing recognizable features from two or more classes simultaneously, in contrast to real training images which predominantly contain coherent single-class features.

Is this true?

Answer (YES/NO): YES